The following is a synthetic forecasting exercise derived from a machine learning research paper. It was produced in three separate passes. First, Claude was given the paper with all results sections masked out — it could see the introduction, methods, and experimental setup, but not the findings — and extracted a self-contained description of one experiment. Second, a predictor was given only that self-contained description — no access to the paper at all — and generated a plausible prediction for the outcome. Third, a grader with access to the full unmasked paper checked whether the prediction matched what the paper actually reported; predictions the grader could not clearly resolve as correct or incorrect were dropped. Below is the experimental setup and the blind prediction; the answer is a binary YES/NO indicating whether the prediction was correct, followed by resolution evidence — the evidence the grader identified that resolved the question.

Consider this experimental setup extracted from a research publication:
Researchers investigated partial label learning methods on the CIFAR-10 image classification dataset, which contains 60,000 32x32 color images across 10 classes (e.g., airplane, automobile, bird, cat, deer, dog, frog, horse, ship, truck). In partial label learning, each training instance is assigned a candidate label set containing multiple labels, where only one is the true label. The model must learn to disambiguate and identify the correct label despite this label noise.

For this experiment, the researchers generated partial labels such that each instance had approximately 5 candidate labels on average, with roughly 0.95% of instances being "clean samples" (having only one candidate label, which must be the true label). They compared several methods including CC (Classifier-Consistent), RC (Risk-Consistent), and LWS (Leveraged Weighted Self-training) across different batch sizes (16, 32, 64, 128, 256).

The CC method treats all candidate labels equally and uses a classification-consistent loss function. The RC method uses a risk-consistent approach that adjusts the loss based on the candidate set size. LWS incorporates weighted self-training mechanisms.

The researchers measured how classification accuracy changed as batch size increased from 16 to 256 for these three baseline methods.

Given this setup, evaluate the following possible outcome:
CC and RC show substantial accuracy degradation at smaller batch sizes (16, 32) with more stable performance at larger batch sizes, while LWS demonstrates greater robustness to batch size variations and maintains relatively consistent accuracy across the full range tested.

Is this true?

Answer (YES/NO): NO